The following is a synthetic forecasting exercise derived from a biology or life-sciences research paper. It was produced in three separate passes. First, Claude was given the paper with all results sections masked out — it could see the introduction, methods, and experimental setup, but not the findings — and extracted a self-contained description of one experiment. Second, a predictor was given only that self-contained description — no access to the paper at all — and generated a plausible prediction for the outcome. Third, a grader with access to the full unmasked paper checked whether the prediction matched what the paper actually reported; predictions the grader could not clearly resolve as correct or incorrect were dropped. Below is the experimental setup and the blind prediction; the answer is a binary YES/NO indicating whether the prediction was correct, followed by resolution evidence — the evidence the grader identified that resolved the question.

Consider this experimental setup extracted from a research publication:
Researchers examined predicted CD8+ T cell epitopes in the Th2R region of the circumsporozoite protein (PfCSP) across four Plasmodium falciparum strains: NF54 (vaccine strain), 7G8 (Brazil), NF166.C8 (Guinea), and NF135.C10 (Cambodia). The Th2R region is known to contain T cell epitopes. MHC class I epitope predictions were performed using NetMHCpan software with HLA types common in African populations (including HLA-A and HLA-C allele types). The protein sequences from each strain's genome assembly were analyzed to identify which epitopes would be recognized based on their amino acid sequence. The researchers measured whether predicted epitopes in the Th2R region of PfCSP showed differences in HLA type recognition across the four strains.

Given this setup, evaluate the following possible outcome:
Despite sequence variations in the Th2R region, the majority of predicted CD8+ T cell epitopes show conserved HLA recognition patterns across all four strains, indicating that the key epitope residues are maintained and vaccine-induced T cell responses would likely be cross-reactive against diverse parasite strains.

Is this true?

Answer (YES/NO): NO